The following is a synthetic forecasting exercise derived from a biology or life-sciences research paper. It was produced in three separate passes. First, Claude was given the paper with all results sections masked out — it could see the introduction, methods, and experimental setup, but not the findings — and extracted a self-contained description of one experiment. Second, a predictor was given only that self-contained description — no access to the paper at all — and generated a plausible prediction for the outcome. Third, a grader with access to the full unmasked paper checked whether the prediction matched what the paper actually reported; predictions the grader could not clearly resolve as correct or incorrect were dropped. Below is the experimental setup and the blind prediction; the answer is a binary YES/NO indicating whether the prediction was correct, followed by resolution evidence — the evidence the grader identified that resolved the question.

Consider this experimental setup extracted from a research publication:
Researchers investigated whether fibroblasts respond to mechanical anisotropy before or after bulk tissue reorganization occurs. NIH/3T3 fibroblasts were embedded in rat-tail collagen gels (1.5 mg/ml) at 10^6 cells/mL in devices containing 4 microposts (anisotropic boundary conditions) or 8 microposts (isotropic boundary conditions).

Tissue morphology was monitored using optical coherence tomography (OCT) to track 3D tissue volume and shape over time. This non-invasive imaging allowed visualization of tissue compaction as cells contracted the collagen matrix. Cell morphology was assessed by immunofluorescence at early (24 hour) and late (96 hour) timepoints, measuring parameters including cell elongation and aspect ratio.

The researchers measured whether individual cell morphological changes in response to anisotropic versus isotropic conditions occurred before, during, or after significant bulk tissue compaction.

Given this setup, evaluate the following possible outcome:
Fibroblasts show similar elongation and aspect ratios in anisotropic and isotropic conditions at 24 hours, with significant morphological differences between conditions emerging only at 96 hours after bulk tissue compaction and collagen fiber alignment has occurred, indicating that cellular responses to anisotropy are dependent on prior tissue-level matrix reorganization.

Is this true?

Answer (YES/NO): NO